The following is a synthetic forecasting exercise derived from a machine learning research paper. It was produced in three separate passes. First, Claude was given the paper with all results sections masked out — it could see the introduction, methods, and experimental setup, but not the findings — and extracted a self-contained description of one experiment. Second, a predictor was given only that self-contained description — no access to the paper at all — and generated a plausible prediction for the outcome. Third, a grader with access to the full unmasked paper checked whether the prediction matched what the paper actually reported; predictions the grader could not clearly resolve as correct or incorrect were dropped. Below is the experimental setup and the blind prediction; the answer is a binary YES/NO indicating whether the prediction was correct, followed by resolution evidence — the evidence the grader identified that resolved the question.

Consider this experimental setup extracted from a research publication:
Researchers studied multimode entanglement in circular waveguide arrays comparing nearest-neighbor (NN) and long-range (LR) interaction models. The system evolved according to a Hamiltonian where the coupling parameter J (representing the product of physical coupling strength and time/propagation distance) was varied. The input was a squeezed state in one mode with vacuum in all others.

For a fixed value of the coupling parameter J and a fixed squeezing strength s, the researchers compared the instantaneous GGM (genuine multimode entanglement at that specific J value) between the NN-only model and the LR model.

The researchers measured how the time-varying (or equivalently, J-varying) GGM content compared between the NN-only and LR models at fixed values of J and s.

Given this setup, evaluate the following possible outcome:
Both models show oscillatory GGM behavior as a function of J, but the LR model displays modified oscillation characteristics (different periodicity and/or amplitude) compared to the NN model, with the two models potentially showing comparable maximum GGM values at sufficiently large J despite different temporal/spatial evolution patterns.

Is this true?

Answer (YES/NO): YES